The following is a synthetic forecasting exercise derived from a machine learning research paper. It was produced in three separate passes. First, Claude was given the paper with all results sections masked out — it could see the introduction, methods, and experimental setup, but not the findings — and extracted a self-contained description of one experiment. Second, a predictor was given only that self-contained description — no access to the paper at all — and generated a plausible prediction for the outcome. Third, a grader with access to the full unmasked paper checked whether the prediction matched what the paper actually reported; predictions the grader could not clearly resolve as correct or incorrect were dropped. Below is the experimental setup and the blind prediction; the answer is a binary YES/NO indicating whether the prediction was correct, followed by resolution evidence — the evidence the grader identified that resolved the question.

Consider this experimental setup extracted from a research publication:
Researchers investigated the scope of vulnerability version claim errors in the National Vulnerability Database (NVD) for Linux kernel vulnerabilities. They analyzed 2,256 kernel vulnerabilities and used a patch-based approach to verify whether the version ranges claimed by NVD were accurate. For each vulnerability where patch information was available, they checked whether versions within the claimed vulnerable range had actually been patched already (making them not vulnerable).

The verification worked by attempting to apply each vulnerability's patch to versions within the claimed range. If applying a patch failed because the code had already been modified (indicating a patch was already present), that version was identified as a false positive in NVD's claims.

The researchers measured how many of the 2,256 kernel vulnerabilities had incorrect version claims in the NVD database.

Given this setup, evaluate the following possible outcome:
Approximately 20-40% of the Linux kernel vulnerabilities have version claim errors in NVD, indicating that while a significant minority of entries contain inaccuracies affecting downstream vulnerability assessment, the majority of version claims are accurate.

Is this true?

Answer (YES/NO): NO